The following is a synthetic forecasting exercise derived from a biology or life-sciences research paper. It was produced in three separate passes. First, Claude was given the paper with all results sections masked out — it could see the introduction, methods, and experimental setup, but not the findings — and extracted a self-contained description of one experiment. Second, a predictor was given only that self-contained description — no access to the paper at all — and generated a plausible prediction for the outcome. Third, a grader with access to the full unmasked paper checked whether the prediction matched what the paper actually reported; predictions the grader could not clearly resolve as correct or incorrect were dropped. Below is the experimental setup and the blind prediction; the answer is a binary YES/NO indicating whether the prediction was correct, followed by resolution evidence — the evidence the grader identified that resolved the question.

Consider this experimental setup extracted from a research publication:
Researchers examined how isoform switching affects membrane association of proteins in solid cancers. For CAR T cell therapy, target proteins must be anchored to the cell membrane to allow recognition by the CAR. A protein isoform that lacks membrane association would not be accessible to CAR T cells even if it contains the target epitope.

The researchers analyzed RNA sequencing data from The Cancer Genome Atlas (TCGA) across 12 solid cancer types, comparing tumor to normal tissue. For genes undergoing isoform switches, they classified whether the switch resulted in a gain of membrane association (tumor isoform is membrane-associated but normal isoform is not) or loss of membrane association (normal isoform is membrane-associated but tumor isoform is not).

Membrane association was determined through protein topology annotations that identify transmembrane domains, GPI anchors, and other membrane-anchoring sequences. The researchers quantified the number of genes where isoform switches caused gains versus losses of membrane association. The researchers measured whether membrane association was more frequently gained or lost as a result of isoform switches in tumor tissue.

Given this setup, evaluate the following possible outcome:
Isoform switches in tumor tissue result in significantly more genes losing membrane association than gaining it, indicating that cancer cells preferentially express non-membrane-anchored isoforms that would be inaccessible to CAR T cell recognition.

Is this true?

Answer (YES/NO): YES